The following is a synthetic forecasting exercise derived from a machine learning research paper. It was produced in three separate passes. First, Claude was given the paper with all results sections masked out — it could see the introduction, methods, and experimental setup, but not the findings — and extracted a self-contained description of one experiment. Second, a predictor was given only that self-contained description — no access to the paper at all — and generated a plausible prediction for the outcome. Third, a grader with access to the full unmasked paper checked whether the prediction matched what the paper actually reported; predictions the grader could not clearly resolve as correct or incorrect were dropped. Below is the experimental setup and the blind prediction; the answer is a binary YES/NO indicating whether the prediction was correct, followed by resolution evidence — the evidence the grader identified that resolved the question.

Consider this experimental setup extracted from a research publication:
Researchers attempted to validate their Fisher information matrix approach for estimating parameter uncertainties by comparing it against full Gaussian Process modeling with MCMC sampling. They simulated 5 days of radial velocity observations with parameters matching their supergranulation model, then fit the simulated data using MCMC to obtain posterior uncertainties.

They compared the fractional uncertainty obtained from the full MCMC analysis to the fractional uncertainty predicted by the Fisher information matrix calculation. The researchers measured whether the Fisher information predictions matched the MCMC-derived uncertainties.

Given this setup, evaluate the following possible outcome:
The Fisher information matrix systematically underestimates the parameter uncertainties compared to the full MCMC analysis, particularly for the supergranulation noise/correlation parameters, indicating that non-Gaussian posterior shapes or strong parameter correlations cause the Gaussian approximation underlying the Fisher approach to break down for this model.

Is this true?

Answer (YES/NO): NO